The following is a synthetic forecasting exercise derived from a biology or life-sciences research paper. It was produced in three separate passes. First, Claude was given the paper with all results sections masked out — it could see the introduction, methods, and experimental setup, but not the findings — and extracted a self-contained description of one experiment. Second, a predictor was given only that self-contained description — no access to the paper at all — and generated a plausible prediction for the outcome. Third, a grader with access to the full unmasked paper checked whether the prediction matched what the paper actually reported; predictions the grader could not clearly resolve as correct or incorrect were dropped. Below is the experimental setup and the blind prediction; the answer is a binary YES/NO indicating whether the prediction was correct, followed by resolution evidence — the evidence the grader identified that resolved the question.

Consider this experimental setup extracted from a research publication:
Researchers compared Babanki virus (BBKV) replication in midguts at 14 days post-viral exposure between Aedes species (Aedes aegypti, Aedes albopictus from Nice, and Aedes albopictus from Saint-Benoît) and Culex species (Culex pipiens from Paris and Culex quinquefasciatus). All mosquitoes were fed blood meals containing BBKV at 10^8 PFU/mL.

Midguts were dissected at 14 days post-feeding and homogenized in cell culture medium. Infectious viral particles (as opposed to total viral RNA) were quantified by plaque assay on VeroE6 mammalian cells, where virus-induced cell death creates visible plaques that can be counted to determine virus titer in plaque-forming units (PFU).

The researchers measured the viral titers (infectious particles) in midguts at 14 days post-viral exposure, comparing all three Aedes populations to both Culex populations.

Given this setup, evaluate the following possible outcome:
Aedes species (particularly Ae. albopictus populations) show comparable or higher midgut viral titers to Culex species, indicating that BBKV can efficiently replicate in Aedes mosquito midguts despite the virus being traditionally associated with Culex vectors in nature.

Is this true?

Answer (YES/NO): YES